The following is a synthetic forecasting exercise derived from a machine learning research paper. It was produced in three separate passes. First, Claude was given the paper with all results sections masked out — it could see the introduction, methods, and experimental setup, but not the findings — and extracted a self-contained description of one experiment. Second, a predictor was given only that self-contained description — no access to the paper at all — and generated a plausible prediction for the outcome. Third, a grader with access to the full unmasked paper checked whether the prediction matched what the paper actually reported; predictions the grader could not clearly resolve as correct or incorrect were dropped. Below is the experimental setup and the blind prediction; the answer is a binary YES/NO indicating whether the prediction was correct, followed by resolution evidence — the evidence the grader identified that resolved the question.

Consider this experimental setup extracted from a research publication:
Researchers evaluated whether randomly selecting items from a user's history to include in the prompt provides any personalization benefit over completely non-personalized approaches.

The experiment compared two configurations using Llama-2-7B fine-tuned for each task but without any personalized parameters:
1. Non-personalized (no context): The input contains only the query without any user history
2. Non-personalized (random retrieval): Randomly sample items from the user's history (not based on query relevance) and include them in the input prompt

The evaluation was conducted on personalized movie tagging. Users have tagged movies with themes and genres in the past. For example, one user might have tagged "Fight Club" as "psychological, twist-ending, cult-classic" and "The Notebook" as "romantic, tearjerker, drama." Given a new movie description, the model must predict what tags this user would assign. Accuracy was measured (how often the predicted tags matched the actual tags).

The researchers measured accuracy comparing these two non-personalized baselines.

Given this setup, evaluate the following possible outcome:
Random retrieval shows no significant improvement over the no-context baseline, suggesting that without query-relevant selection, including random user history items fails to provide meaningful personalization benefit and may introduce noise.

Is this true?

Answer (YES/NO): YES